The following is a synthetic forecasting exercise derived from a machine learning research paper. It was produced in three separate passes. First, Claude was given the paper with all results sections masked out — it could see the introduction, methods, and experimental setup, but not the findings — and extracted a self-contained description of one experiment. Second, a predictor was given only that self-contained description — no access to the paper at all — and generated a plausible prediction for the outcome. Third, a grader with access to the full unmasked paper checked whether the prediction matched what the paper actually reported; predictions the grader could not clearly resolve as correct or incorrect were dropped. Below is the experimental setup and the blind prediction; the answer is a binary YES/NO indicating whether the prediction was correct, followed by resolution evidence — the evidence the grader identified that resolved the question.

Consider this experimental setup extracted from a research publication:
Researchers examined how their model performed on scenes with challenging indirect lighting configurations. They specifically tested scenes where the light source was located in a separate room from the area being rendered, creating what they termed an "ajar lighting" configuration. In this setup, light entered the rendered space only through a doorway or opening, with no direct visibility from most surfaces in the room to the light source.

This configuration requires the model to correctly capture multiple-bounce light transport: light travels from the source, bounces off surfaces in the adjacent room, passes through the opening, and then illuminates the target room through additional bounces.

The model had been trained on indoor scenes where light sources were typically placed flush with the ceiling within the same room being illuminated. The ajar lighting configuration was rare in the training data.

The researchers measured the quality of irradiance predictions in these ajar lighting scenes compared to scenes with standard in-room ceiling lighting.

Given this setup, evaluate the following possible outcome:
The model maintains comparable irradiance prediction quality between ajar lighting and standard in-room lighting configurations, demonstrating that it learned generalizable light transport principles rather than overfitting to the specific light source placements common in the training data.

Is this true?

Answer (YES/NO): NO